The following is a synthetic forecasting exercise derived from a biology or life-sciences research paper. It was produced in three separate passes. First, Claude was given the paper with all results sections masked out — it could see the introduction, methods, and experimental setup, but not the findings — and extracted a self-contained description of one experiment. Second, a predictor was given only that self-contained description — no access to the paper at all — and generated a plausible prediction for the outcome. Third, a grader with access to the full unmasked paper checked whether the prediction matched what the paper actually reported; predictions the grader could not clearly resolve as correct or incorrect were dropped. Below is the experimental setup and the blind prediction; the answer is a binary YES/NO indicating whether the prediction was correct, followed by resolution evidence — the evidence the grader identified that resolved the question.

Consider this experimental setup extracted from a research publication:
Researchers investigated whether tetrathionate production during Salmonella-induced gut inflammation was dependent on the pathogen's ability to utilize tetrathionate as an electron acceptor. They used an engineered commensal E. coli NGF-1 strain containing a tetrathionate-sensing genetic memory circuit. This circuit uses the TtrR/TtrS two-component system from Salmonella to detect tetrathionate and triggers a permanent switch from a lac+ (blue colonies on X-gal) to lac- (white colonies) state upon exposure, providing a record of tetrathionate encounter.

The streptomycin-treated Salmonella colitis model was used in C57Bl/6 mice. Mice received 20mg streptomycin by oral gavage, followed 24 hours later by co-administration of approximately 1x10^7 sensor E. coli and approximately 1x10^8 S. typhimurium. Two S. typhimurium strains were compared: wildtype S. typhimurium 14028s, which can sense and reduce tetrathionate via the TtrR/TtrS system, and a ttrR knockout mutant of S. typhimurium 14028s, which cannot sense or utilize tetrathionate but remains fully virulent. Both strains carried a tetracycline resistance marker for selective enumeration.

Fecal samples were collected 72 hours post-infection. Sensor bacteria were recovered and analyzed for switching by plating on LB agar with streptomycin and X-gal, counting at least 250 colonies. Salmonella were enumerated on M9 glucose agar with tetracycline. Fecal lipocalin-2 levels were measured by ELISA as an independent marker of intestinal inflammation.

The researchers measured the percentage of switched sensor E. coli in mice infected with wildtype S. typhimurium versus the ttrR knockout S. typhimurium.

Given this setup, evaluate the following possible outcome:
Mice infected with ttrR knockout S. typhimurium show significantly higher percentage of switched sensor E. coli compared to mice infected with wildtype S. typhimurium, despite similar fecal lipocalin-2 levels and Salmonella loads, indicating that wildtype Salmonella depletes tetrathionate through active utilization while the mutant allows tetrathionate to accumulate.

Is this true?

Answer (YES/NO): YES